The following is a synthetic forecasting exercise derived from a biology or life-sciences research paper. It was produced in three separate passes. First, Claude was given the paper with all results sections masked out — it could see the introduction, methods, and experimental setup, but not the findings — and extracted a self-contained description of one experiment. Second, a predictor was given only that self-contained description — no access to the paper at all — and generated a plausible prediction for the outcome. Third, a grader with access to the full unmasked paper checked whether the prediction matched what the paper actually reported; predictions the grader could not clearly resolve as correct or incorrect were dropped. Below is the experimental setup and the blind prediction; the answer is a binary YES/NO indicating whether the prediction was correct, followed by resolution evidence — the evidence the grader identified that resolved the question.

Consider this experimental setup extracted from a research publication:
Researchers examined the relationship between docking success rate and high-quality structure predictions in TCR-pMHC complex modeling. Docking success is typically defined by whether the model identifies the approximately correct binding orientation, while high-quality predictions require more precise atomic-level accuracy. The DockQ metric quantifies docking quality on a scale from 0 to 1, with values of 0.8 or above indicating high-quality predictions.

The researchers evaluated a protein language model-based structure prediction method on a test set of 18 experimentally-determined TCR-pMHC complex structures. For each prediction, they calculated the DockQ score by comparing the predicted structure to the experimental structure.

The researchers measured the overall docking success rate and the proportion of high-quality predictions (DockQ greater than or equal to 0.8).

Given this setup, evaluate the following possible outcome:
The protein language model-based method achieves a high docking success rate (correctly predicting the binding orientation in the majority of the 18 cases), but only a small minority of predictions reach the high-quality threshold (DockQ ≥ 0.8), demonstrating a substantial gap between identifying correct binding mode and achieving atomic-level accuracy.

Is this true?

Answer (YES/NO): YES